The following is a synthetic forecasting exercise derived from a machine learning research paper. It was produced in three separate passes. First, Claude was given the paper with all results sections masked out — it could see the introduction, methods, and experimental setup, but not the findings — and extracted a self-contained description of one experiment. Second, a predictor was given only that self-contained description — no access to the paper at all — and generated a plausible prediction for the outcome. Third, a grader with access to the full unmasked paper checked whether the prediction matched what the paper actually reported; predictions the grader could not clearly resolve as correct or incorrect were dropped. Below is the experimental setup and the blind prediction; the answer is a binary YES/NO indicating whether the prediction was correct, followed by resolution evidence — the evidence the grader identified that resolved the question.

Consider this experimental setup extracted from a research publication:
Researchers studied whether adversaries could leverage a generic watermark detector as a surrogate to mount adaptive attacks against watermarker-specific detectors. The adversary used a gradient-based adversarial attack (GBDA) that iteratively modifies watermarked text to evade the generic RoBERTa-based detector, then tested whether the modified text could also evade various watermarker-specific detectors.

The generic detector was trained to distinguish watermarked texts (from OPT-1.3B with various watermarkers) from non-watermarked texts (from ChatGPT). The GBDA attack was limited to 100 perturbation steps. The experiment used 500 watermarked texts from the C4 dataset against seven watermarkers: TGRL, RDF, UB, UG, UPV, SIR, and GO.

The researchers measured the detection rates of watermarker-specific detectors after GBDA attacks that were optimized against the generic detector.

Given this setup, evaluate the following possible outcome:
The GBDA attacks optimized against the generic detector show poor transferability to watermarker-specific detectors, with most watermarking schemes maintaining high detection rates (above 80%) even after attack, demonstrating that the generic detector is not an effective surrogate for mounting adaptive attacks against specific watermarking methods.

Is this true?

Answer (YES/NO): NO